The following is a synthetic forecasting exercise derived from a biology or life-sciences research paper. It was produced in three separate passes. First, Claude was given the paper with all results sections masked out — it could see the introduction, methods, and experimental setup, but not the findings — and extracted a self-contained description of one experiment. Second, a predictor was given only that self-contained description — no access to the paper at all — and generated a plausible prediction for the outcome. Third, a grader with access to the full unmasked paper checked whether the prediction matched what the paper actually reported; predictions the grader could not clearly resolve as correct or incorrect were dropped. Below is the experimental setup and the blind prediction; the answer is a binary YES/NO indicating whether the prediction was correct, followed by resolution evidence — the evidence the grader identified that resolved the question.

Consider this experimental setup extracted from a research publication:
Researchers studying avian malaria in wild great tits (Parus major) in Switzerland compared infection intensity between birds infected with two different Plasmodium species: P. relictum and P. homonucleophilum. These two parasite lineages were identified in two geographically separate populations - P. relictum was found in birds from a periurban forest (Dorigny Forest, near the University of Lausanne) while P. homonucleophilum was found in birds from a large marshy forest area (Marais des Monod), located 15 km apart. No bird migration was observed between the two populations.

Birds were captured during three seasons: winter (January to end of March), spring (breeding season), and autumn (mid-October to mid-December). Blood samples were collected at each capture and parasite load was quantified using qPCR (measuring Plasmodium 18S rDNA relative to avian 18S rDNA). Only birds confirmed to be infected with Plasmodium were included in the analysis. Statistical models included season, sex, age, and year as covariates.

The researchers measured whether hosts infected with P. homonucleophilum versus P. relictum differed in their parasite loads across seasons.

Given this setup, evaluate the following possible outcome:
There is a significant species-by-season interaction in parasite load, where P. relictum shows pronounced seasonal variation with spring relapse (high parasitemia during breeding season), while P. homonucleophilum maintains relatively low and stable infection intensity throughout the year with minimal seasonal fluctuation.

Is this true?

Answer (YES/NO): NO